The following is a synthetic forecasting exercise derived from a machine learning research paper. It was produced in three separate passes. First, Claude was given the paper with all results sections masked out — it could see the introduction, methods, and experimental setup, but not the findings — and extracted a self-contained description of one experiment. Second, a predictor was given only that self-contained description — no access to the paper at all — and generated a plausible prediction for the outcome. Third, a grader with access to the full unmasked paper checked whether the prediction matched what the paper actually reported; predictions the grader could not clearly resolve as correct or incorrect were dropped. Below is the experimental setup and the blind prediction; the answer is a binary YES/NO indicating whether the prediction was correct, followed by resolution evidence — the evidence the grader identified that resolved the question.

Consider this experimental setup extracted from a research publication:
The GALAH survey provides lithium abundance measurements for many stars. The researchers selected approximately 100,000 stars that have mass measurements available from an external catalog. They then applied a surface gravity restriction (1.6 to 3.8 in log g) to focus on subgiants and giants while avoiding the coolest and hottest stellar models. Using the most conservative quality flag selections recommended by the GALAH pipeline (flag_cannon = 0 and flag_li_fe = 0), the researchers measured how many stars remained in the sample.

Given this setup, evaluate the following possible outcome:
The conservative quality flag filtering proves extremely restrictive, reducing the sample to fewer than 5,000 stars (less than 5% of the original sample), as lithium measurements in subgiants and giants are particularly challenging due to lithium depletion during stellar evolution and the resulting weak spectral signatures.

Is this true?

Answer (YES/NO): YES